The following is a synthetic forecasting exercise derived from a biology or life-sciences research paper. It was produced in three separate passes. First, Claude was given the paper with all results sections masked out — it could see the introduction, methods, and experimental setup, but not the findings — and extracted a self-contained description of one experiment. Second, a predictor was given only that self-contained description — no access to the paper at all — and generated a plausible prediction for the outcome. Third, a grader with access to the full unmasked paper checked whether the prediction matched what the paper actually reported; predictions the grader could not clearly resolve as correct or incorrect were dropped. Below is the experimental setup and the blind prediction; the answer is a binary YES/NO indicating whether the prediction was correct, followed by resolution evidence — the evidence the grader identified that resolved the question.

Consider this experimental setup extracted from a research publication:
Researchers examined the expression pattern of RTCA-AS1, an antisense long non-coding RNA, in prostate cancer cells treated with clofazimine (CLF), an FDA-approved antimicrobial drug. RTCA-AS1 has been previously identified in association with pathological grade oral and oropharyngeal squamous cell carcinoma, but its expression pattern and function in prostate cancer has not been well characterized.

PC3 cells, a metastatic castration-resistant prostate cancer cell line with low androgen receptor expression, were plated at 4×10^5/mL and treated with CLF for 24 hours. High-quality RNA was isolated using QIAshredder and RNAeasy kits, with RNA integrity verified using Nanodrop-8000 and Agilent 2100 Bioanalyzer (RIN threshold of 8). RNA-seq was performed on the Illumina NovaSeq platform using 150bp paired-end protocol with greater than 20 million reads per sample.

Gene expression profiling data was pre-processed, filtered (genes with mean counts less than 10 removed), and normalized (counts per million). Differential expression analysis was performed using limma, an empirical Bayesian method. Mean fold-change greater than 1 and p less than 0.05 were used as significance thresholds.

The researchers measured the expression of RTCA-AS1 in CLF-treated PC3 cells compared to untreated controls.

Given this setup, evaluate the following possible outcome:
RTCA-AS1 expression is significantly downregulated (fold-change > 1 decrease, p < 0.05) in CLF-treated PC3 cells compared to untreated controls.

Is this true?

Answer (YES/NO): YES